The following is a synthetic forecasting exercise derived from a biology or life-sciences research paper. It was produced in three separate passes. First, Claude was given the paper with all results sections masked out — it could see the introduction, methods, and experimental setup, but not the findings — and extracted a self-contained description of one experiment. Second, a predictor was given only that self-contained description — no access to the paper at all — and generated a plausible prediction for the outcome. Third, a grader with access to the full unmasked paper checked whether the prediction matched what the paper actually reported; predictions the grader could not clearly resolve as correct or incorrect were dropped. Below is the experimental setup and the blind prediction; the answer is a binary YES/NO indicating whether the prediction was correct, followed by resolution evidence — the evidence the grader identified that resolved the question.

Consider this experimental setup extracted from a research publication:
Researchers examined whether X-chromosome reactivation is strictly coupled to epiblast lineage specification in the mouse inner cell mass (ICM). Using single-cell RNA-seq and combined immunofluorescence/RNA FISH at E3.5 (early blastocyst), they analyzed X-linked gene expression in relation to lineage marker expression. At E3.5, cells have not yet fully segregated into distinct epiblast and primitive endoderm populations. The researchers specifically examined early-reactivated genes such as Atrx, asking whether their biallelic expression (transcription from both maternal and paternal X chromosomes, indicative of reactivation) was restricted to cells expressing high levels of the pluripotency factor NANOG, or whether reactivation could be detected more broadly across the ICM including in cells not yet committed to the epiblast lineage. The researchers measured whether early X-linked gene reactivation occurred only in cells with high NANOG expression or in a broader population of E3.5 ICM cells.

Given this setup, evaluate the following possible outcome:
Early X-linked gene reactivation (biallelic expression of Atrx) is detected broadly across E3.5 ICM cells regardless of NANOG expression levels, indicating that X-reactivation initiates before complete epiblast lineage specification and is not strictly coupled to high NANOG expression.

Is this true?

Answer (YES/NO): YES